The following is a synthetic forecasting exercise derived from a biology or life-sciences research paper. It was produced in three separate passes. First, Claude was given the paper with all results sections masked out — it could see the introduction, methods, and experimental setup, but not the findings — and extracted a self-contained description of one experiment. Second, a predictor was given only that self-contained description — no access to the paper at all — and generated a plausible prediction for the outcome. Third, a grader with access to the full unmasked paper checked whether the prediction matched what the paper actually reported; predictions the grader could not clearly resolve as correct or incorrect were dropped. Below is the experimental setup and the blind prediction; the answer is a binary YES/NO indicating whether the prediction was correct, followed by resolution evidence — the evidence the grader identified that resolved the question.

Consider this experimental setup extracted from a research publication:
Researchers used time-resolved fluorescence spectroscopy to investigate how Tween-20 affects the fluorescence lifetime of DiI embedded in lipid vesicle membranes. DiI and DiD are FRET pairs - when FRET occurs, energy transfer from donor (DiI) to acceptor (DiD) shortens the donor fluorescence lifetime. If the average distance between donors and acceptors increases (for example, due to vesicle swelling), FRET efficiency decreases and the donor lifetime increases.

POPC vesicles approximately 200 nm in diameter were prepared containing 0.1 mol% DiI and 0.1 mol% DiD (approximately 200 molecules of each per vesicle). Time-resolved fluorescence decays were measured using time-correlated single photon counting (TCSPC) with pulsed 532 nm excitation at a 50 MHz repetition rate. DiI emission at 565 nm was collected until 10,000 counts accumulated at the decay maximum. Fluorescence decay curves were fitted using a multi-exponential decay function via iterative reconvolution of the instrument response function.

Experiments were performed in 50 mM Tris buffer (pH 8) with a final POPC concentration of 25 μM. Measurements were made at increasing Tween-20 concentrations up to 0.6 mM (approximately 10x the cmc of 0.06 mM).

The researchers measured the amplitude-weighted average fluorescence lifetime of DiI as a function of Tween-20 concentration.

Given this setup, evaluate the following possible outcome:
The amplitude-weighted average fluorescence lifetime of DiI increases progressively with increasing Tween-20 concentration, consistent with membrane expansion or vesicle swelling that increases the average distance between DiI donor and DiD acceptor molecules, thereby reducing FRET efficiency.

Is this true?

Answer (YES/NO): YES